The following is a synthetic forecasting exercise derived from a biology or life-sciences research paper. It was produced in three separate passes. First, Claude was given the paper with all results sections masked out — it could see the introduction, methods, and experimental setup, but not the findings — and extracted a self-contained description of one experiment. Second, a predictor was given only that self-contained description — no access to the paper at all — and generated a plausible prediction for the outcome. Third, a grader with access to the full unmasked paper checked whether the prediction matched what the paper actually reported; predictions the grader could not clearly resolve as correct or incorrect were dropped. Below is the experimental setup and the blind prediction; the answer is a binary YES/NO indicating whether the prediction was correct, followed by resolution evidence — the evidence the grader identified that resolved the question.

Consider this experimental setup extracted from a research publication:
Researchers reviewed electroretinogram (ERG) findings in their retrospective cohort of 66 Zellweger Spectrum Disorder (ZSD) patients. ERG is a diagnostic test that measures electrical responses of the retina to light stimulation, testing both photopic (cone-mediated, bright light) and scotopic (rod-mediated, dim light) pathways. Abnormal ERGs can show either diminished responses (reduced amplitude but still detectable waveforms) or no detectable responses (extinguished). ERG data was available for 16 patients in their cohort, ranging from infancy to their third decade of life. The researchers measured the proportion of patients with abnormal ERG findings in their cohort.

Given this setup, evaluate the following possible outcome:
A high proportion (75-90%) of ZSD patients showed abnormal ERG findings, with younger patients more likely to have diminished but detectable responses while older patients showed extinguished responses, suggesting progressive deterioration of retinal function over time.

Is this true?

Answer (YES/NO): NO